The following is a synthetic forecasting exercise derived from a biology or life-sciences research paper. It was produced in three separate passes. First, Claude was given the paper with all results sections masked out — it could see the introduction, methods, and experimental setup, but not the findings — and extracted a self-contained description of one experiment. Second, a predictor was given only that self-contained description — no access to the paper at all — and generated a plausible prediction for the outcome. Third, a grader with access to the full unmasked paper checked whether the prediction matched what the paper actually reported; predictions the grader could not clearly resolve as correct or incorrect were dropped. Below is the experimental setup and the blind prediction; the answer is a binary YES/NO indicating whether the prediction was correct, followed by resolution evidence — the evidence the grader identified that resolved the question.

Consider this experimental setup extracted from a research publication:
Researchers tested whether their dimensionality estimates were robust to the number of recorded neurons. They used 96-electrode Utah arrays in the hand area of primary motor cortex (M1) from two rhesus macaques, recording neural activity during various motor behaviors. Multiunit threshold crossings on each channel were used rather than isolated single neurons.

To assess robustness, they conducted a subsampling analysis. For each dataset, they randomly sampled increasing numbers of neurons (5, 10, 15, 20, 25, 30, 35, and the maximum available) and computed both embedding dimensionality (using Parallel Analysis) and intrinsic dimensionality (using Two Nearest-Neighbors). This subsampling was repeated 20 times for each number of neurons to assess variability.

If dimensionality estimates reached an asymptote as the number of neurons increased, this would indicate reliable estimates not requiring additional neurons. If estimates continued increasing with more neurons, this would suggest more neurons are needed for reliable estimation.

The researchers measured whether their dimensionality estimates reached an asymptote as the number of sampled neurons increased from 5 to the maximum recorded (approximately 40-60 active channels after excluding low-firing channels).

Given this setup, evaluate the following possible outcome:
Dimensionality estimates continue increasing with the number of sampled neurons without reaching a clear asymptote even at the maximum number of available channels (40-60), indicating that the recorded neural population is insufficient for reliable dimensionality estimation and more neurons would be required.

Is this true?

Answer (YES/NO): NO